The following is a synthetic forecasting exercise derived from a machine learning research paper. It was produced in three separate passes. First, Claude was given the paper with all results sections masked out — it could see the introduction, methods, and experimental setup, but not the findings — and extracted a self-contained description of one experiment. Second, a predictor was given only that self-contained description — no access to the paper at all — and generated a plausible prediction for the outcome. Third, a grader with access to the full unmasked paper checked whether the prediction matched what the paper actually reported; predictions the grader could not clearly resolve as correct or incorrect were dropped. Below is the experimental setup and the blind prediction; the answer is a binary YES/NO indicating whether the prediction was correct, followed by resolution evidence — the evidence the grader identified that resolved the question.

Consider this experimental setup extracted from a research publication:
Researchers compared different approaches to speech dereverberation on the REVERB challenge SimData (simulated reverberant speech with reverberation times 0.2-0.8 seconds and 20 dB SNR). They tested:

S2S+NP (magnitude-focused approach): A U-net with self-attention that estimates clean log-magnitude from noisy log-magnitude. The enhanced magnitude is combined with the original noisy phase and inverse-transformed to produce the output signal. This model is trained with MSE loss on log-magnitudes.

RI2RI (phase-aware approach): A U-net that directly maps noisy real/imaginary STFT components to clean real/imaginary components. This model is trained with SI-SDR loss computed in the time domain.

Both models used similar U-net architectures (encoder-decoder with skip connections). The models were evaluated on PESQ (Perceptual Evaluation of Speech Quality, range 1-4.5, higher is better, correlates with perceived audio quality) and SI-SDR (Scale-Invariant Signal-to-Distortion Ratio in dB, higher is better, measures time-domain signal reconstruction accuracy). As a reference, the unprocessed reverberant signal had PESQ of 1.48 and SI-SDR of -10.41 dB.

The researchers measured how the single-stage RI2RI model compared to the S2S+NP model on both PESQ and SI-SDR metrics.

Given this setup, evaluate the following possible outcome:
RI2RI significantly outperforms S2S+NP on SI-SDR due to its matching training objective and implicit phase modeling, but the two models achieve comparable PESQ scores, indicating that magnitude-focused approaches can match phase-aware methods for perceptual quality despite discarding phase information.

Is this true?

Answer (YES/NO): NO